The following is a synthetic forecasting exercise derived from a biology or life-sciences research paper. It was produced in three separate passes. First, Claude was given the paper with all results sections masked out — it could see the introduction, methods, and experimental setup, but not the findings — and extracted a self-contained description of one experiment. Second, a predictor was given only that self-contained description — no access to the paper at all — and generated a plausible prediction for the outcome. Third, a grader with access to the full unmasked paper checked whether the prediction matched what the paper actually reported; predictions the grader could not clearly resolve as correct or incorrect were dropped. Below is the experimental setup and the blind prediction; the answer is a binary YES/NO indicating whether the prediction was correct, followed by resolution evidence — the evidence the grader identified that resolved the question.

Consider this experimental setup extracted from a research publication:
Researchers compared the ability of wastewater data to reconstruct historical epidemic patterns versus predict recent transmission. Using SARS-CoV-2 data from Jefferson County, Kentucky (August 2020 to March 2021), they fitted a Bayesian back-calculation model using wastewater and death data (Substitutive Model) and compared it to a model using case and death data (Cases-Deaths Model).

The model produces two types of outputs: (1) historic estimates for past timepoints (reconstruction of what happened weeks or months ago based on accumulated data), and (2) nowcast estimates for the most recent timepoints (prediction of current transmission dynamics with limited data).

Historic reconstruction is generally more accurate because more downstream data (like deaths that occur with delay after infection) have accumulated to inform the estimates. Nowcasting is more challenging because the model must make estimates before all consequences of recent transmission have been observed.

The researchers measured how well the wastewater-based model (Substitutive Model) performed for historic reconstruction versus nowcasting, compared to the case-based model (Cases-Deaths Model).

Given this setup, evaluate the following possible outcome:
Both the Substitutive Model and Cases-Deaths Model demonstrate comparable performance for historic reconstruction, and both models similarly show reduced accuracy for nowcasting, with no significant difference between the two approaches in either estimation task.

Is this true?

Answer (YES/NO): NO